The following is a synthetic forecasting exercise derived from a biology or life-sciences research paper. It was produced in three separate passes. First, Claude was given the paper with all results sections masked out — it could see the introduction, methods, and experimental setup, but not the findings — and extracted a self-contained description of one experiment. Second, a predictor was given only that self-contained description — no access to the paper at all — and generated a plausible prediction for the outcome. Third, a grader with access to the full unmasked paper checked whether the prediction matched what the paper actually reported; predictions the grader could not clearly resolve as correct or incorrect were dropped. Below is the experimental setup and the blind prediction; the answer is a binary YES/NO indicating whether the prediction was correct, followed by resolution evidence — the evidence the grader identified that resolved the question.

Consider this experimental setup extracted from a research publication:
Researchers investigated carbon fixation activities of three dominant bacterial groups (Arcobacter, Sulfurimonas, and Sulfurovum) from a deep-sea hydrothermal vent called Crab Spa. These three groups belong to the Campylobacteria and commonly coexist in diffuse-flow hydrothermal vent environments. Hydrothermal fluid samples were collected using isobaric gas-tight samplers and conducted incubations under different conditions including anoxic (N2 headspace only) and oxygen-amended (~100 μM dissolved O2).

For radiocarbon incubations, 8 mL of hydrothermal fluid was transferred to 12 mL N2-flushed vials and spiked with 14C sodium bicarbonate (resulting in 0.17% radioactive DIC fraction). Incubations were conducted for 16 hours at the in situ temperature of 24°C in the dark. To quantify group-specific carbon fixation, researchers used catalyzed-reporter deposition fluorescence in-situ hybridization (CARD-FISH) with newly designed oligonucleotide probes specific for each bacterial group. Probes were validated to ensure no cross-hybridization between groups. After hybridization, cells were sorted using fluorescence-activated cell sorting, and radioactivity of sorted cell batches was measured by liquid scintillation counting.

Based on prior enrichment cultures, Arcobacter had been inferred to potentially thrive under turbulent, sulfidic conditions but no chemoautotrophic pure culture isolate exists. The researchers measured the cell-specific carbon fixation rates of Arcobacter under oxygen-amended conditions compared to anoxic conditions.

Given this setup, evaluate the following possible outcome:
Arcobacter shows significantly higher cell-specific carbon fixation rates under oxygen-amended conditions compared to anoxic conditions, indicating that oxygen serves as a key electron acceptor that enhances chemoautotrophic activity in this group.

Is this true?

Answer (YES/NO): NO